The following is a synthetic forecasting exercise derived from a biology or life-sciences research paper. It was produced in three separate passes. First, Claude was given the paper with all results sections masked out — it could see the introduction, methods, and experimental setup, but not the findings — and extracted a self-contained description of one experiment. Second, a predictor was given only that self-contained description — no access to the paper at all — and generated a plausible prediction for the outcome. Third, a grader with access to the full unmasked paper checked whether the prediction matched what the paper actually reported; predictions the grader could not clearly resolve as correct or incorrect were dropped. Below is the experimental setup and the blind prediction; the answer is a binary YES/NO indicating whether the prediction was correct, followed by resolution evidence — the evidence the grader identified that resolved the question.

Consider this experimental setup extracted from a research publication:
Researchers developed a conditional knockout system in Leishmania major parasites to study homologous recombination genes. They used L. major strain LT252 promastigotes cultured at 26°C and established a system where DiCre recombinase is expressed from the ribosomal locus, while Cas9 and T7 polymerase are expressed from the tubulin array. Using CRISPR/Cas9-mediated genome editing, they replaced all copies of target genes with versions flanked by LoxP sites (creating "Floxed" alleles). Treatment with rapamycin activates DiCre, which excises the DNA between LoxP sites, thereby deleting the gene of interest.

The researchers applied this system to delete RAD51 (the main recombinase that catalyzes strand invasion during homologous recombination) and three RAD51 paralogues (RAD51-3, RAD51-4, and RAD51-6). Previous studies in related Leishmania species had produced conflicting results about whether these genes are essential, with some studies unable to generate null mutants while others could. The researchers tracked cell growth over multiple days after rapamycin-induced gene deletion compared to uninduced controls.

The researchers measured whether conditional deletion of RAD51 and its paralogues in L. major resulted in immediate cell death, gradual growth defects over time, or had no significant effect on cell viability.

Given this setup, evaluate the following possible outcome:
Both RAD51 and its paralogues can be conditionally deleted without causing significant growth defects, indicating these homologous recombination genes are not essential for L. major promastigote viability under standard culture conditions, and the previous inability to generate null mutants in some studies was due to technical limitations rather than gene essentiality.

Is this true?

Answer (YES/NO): NO